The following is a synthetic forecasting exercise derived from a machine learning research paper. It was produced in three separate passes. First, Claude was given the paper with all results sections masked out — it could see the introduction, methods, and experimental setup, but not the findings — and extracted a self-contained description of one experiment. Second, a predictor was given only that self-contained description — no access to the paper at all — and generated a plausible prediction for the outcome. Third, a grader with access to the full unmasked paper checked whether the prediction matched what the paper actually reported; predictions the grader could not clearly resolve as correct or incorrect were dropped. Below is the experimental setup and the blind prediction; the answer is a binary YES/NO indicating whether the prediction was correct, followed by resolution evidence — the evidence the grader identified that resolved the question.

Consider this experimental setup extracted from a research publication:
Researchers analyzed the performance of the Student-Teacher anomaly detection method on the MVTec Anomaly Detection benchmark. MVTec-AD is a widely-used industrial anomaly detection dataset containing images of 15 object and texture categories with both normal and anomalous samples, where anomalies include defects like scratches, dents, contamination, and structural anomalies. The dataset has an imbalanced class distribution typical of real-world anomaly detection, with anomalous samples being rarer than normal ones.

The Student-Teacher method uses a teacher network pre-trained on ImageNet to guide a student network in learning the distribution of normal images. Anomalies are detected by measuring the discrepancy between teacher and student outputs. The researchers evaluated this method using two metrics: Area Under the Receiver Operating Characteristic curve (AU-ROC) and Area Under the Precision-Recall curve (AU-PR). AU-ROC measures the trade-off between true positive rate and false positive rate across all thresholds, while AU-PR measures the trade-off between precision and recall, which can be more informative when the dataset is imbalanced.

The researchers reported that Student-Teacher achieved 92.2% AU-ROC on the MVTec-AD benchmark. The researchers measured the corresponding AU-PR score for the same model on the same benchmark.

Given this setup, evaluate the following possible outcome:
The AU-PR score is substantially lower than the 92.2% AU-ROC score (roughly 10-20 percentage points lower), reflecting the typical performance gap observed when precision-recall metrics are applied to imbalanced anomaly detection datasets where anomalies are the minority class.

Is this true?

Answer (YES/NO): NO